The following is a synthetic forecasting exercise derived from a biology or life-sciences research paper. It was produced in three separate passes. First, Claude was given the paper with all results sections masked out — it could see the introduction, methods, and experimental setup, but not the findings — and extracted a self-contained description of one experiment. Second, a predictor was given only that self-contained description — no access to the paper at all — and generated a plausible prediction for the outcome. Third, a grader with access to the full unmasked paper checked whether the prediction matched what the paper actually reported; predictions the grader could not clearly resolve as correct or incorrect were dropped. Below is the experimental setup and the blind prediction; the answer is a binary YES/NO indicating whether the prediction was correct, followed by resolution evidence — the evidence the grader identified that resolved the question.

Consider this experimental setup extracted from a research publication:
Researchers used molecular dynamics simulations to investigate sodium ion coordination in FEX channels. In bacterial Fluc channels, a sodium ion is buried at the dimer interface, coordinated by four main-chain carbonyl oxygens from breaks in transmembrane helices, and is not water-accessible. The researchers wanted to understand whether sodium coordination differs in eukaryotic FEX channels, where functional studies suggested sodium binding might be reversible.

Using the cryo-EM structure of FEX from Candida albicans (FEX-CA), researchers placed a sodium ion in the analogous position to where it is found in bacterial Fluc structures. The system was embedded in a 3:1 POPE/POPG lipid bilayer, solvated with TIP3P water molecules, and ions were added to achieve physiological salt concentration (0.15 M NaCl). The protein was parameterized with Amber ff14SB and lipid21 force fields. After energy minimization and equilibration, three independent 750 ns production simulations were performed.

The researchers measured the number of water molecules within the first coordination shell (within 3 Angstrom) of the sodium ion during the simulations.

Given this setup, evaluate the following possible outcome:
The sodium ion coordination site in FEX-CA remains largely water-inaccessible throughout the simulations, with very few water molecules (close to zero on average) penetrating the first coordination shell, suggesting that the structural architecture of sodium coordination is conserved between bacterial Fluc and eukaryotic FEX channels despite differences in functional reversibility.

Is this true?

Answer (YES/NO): NO